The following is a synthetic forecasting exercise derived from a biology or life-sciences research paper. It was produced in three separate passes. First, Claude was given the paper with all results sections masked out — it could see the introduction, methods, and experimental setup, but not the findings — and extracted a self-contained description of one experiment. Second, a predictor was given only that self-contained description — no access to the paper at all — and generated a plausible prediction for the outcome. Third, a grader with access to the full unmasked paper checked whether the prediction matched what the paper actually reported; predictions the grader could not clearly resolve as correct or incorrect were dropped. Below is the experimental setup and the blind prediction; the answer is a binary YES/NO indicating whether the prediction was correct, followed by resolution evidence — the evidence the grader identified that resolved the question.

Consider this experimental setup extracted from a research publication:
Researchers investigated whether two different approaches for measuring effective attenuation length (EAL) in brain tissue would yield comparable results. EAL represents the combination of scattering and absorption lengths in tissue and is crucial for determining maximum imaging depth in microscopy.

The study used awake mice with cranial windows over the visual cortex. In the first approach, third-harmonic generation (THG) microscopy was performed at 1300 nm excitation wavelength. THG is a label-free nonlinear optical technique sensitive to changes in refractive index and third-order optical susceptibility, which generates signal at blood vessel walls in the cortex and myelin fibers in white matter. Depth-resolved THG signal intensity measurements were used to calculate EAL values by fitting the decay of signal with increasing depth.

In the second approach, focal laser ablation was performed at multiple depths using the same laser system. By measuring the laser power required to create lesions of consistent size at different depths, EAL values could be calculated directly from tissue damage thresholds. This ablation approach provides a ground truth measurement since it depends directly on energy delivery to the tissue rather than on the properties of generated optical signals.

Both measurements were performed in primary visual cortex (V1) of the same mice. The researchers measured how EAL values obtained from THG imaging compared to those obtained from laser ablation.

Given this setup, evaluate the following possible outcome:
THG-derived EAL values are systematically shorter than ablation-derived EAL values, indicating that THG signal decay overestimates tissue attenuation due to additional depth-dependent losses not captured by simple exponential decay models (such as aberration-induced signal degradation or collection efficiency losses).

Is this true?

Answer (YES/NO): YES